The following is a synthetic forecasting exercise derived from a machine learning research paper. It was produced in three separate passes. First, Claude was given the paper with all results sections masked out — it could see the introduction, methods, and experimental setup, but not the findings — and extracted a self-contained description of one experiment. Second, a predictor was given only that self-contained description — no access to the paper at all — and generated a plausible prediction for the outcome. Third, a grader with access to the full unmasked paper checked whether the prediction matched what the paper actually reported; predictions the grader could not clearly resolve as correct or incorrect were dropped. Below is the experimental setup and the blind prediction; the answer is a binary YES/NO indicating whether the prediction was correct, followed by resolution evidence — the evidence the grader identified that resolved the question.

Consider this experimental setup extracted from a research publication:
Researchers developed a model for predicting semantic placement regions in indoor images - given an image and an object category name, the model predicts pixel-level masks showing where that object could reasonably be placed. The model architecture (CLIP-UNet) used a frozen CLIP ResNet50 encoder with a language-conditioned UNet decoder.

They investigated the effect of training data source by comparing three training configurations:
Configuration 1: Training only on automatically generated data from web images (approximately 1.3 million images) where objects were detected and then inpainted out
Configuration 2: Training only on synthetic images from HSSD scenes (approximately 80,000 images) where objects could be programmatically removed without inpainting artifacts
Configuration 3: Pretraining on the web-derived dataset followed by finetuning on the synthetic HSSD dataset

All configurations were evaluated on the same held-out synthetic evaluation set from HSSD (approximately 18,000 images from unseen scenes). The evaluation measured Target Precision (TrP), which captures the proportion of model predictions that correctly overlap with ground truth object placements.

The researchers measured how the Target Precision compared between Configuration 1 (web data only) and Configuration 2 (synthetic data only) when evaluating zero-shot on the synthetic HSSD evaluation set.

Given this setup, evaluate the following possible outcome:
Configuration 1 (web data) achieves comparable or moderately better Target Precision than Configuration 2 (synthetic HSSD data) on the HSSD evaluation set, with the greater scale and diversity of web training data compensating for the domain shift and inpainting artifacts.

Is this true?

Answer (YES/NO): NO